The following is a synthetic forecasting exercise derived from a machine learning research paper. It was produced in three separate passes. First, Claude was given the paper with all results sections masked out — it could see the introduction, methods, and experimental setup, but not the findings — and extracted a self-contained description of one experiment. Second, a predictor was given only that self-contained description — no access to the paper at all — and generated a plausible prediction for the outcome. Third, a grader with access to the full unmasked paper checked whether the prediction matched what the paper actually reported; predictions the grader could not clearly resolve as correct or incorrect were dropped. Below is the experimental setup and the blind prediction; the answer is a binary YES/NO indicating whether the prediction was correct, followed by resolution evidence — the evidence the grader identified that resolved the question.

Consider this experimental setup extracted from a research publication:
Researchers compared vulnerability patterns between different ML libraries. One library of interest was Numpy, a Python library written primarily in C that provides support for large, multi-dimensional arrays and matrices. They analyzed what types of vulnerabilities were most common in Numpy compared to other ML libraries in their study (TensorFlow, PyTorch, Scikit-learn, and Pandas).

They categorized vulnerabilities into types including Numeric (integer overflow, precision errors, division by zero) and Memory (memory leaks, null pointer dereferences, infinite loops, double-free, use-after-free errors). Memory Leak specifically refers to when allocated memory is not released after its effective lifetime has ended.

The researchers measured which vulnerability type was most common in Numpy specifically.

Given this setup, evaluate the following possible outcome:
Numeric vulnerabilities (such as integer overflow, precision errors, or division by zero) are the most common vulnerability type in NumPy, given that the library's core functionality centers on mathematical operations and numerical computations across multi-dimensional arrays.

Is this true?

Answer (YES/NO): NO